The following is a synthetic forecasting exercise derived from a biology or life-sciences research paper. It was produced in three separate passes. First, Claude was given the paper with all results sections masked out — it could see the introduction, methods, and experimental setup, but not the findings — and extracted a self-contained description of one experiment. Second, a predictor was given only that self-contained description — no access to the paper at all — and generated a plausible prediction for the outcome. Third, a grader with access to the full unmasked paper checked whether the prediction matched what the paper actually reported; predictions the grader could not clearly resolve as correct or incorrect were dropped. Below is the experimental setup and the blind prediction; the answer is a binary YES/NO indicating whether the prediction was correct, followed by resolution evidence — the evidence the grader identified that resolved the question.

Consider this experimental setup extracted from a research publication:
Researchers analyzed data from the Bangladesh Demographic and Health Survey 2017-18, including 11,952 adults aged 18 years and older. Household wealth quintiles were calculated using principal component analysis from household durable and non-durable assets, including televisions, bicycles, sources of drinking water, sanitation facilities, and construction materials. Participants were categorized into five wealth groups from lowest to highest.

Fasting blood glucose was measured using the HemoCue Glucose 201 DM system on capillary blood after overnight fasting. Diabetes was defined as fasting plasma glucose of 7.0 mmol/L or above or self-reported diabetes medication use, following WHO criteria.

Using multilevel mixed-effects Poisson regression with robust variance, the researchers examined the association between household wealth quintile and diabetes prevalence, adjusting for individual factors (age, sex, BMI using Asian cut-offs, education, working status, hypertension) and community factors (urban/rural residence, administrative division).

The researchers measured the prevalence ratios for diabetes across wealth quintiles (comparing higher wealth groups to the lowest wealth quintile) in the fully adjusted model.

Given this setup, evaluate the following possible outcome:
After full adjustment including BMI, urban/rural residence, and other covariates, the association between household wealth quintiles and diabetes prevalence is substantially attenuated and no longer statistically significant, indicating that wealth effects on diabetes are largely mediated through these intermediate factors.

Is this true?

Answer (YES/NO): NO